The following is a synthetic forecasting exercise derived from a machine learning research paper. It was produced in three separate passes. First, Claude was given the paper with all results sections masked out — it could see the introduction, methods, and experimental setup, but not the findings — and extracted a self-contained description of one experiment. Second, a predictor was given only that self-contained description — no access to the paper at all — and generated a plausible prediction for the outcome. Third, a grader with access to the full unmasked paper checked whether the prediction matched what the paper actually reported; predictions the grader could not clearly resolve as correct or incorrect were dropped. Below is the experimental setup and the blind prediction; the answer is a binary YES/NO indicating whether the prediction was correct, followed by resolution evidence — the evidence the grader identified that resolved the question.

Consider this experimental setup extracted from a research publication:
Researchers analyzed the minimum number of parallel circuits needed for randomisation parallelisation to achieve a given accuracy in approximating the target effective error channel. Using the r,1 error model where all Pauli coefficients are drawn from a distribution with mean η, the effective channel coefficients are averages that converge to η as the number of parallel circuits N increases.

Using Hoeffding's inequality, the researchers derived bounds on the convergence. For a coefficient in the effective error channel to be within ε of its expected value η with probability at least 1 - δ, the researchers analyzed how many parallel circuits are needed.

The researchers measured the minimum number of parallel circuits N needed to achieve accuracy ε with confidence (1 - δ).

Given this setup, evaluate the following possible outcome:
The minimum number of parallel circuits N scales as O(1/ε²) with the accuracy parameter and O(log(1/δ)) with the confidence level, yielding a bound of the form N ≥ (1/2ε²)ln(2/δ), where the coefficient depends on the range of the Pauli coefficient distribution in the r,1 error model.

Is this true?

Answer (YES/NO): YES